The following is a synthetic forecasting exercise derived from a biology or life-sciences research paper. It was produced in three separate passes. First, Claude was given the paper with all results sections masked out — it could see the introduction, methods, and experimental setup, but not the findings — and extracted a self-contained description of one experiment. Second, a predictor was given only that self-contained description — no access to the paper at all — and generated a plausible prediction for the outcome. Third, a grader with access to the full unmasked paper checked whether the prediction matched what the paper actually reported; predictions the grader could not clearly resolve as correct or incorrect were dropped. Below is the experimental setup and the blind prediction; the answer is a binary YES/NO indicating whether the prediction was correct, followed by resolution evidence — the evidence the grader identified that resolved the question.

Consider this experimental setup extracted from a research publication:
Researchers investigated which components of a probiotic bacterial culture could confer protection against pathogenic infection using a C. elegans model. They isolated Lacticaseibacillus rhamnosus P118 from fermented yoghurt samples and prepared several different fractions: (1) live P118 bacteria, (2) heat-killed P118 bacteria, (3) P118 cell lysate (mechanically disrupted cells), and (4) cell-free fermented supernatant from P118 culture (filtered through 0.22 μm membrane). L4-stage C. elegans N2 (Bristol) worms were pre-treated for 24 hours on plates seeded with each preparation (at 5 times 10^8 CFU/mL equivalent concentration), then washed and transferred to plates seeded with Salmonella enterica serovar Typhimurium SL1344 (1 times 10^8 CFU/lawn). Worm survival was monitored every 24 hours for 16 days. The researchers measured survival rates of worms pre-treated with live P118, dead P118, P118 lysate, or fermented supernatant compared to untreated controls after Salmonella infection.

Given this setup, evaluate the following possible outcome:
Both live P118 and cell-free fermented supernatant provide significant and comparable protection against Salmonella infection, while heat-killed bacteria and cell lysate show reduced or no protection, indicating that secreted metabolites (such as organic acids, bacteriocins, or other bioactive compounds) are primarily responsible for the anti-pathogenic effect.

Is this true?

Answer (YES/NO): YES